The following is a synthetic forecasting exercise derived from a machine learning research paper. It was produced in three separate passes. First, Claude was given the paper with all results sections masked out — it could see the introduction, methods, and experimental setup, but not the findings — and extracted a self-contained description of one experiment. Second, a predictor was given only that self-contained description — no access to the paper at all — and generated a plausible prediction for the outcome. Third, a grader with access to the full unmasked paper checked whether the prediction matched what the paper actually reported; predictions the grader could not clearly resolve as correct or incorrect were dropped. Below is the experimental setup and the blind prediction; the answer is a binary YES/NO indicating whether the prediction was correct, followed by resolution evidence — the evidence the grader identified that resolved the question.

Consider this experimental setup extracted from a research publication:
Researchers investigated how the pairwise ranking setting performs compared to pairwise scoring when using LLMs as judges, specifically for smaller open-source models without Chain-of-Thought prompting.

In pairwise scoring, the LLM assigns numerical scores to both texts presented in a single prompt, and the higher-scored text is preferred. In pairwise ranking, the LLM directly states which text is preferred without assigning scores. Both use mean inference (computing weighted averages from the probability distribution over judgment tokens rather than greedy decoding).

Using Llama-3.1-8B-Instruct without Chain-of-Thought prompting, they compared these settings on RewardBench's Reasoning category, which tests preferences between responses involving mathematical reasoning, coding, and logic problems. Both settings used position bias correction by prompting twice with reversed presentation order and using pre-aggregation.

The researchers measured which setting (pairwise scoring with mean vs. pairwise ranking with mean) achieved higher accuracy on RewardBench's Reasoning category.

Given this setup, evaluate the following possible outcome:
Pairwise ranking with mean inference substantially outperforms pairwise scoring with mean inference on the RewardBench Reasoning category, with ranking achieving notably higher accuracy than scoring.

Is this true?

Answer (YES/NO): NO